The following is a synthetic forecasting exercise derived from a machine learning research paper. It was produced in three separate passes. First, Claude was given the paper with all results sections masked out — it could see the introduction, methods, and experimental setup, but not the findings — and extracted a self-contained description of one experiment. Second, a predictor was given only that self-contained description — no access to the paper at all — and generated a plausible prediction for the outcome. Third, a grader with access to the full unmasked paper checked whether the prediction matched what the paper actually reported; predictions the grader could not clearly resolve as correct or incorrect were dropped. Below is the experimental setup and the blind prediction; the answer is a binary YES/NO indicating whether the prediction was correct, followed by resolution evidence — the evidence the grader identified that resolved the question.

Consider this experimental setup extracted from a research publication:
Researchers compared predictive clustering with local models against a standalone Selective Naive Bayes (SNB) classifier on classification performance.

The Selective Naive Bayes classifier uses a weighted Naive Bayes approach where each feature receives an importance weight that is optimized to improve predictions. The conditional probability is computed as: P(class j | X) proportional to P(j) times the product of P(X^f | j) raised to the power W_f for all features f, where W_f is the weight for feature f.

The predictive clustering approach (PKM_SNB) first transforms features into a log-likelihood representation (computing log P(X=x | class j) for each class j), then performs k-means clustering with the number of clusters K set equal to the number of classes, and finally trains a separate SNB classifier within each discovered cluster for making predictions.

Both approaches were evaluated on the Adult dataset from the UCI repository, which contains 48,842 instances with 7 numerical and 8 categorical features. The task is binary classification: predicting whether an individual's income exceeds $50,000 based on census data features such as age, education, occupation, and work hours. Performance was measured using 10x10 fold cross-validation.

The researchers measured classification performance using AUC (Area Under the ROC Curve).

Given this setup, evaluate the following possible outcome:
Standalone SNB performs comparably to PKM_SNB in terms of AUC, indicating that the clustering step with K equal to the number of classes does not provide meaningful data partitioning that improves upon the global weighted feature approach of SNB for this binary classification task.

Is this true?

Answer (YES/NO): YES